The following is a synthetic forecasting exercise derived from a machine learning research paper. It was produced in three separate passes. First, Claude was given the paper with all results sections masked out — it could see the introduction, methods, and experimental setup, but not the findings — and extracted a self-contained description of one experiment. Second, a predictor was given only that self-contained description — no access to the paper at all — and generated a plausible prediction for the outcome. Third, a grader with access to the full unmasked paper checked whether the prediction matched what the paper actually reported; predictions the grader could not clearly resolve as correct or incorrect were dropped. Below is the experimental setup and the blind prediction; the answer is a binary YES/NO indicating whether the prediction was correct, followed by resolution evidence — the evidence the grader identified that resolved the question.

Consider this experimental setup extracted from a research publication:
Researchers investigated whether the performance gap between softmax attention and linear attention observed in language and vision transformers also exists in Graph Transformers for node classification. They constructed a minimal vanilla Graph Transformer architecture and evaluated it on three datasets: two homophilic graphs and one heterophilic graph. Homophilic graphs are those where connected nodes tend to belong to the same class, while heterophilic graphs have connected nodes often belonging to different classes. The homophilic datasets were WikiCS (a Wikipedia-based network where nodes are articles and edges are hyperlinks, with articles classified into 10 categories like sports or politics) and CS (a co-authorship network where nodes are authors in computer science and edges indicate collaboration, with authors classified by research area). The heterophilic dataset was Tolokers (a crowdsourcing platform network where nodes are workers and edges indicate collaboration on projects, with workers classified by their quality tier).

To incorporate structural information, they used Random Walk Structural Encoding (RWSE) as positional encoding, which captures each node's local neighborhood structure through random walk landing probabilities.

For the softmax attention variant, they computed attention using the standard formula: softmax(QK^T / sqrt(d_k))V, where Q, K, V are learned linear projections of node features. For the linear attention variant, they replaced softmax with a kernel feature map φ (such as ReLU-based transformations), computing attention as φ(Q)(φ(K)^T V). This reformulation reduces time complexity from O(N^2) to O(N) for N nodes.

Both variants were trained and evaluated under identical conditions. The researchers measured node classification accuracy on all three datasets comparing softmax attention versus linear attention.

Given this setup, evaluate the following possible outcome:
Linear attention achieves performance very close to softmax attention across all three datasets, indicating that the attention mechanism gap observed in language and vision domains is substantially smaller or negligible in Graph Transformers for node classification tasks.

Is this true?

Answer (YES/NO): NO